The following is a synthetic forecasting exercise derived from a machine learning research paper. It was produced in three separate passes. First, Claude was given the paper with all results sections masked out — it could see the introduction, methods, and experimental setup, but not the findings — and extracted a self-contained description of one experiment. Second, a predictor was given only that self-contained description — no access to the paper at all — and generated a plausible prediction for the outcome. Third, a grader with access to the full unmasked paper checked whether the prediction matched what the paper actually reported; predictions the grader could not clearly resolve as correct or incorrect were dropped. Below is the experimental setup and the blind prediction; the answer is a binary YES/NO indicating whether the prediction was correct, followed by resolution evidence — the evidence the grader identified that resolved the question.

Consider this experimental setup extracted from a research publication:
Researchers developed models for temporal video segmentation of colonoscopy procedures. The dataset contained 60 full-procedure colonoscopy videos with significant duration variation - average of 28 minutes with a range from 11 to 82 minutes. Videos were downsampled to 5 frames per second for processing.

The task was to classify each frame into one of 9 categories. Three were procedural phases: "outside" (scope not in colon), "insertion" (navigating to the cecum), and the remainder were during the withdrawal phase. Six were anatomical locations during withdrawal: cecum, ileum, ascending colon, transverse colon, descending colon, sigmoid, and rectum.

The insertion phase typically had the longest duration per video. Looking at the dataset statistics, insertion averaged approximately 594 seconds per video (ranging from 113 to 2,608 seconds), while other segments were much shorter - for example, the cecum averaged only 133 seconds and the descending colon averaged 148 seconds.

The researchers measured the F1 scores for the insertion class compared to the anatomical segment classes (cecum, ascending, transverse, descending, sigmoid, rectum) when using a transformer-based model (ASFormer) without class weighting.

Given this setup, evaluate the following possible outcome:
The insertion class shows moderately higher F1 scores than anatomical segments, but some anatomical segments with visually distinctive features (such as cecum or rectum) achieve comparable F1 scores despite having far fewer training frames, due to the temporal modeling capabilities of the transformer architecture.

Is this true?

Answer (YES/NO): NO